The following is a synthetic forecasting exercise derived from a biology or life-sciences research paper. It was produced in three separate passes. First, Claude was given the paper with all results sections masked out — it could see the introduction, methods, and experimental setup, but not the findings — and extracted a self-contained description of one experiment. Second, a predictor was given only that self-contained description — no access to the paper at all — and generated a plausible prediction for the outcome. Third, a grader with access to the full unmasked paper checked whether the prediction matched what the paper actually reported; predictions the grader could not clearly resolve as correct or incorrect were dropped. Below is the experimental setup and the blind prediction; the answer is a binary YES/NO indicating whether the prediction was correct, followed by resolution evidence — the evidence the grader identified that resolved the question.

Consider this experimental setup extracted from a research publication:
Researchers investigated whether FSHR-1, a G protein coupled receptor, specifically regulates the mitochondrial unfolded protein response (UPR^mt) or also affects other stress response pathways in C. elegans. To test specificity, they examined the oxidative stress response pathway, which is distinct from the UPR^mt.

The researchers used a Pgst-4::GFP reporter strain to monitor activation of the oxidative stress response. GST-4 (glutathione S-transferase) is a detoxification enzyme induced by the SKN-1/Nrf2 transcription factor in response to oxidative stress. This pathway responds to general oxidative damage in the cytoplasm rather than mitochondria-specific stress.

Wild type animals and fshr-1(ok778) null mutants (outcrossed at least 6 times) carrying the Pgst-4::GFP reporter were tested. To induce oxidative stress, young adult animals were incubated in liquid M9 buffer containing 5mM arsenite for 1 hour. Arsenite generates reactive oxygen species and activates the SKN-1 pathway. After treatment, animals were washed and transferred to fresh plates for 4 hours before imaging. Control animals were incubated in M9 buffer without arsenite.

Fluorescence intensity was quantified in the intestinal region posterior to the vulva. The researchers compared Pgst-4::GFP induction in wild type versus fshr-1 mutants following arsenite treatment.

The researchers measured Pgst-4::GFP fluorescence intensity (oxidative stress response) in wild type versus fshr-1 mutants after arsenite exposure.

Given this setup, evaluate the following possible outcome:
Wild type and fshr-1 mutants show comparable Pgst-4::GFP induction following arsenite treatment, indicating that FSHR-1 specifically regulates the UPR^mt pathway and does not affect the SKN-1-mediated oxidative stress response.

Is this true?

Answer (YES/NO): YES